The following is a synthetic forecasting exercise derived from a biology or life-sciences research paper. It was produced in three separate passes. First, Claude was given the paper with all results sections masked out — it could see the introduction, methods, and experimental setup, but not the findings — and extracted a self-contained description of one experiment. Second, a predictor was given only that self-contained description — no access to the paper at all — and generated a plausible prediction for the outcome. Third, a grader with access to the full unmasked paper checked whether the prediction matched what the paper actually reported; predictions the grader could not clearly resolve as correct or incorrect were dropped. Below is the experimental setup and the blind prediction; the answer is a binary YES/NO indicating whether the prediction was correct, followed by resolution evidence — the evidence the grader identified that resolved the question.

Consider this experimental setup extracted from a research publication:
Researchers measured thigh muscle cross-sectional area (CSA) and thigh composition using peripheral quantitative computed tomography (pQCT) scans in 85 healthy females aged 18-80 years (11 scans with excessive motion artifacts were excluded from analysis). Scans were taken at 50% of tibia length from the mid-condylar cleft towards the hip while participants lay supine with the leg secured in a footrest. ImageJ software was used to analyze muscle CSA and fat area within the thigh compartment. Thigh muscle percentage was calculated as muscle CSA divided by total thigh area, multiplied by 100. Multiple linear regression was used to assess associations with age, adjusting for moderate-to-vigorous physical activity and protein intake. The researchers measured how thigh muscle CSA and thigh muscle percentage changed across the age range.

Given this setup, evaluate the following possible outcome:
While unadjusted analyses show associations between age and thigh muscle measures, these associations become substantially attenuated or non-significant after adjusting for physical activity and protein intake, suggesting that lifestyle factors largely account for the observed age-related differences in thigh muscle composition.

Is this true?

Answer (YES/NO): NO